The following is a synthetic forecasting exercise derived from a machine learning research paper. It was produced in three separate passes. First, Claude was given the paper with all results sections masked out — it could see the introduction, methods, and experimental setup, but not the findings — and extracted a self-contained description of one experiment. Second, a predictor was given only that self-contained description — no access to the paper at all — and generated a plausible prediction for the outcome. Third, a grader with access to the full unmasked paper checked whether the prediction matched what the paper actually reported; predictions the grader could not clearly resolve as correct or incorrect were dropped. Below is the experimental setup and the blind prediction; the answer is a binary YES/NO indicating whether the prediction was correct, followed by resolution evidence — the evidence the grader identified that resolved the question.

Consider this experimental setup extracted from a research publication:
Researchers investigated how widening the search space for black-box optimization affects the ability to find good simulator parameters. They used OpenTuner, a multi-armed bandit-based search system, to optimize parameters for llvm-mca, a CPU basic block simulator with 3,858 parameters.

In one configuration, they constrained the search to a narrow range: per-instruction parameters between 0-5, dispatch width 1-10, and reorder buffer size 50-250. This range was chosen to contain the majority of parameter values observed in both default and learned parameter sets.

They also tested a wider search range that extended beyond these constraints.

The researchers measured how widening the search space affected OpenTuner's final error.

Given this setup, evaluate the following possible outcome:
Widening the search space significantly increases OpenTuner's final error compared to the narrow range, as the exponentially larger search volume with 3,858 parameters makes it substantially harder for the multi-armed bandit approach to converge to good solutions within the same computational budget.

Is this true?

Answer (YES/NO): YES